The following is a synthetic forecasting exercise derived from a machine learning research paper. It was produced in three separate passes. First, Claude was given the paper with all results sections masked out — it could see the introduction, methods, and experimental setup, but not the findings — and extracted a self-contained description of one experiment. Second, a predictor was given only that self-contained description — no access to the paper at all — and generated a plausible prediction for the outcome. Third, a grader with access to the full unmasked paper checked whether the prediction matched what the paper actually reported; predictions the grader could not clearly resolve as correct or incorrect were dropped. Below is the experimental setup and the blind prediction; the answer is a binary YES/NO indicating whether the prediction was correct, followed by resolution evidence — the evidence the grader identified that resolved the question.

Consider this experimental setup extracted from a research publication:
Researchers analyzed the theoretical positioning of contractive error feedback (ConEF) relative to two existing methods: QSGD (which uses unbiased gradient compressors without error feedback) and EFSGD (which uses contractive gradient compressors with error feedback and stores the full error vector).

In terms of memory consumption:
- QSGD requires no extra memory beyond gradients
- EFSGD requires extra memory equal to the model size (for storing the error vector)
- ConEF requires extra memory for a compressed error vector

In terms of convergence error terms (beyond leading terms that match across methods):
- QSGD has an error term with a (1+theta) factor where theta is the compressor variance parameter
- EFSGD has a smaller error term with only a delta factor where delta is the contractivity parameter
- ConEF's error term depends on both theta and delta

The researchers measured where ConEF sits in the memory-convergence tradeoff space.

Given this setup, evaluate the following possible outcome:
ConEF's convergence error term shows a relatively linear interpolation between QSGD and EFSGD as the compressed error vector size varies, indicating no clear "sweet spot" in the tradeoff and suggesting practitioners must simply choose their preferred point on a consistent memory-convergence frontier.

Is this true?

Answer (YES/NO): NO